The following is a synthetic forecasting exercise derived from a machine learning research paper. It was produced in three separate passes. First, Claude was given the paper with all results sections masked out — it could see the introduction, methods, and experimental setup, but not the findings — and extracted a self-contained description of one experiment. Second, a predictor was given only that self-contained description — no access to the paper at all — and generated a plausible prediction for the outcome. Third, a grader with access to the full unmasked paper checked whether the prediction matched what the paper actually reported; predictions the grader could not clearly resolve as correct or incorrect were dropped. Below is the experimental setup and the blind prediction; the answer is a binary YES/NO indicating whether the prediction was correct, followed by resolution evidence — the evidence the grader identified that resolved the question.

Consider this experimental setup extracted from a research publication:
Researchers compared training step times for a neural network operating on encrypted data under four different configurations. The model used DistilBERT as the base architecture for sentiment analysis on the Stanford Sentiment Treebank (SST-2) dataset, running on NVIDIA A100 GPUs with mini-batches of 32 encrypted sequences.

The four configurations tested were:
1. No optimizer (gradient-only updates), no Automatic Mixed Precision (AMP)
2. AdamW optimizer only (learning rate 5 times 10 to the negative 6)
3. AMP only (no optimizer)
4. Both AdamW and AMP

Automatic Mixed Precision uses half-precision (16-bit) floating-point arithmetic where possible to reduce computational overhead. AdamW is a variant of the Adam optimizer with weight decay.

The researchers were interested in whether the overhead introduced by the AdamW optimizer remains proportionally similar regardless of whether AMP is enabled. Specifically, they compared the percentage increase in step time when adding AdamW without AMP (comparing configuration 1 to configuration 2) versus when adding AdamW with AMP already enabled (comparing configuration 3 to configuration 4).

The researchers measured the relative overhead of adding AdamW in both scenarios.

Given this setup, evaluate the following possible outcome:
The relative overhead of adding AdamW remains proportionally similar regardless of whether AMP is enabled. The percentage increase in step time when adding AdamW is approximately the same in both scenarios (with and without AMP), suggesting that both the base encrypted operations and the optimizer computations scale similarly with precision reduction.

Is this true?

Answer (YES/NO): NO